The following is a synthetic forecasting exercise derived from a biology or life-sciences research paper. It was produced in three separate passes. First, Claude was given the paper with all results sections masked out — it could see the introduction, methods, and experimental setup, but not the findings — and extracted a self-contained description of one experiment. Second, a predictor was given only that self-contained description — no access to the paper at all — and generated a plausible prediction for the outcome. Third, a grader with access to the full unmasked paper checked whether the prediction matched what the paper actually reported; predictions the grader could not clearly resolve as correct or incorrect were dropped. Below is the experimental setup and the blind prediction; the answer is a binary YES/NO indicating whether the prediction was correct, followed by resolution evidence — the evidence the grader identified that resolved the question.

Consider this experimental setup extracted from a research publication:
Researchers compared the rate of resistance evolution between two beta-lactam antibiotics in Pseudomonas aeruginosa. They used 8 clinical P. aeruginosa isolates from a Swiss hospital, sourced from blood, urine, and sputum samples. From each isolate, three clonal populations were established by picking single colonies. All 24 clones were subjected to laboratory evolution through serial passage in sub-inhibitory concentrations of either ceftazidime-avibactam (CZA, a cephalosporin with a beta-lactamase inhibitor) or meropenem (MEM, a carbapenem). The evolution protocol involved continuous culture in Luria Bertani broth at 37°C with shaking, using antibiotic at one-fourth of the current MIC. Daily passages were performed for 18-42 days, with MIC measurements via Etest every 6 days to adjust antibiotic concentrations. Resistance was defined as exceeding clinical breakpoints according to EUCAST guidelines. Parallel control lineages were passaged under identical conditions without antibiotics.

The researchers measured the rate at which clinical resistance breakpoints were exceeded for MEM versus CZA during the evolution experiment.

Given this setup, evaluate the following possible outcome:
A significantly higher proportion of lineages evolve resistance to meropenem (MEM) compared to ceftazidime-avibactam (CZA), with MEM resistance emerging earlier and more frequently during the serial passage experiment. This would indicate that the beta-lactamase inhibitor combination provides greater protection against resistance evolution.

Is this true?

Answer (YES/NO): YES